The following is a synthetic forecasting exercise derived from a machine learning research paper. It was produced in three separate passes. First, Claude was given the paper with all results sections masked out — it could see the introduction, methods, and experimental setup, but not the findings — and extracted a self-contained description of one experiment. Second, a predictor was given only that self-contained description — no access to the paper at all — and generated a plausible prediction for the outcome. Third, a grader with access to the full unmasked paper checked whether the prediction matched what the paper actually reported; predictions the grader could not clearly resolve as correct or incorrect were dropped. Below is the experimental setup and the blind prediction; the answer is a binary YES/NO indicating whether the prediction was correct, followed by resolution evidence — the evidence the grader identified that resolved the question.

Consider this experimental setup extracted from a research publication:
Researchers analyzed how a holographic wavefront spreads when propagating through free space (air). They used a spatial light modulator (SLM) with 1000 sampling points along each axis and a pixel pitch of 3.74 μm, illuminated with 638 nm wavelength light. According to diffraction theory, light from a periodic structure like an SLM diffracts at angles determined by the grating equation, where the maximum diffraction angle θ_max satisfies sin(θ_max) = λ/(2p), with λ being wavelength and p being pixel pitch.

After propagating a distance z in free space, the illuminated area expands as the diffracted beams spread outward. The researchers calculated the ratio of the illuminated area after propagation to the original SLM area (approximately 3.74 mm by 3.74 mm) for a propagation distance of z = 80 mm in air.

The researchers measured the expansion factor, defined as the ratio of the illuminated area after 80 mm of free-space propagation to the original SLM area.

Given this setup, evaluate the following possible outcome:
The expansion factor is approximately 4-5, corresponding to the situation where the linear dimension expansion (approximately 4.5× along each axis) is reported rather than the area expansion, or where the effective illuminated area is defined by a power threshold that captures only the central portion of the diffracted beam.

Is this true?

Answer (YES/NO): NO